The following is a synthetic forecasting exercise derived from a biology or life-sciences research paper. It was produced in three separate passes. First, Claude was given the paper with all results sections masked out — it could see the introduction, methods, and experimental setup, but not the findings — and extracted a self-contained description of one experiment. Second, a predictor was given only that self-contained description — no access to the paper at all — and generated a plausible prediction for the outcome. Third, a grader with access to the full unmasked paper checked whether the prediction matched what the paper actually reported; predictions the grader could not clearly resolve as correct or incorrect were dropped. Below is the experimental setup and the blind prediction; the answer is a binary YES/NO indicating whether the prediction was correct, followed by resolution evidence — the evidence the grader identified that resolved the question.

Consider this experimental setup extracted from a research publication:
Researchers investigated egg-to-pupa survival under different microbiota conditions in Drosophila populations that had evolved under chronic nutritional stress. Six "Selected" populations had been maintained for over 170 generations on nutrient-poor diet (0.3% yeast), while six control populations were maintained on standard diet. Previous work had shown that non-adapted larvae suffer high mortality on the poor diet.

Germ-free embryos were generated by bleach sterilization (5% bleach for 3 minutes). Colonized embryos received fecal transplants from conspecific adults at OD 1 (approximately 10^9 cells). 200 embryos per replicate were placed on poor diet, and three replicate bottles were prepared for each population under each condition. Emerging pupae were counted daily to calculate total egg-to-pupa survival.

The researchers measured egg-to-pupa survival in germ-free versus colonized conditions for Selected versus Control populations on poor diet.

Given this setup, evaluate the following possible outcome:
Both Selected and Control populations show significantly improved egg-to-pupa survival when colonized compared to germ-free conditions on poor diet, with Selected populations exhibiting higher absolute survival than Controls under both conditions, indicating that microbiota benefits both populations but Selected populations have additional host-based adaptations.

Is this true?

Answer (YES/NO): NO